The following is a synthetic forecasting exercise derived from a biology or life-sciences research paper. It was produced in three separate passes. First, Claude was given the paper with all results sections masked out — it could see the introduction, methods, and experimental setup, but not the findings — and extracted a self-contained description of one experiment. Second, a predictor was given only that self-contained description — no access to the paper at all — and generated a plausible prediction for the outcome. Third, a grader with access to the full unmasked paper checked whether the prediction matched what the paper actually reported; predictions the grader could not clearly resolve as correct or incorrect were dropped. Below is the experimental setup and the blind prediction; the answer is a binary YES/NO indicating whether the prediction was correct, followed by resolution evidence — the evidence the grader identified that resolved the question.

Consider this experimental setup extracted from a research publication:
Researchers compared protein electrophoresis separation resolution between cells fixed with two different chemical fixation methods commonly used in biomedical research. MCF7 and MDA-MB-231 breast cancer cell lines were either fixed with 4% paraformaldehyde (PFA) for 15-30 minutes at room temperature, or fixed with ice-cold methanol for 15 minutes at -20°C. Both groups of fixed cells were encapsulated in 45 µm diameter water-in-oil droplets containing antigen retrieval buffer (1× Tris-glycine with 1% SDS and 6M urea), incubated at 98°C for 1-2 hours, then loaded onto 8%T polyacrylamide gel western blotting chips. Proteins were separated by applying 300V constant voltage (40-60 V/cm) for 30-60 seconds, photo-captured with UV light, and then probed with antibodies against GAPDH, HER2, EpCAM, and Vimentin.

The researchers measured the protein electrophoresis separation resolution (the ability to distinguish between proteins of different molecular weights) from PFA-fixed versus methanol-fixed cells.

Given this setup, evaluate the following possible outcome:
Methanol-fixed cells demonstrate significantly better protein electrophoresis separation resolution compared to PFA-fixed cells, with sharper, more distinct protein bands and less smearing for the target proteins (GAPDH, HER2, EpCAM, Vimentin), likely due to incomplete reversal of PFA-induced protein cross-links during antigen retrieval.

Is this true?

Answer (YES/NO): NO